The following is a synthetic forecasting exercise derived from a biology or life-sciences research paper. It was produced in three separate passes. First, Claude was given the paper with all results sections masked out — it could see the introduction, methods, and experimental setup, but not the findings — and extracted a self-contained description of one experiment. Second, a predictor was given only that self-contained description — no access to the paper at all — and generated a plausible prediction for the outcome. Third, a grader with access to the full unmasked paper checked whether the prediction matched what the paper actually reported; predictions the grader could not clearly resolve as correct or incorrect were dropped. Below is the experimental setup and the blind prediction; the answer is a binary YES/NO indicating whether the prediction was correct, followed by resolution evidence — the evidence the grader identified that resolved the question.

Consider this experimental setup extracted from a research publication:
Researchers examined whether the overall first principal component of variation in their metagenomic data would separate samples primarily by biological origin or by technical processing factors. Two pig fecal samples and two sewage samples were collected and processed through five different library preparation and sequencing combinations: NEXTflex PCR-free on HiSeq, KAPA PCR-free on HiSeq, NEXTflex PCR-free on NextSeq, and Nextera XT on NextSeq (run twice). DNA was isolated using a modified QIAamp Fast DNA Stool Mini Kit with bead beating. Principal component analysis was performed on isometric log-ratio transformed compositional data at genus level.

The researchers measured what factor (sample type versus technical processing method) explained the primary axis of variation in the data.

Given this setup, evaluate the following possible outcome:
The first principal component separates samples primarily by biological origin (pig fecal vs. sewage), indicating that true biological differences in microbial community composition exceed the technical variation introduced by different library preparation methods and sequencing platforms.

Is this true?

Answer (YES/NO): YES